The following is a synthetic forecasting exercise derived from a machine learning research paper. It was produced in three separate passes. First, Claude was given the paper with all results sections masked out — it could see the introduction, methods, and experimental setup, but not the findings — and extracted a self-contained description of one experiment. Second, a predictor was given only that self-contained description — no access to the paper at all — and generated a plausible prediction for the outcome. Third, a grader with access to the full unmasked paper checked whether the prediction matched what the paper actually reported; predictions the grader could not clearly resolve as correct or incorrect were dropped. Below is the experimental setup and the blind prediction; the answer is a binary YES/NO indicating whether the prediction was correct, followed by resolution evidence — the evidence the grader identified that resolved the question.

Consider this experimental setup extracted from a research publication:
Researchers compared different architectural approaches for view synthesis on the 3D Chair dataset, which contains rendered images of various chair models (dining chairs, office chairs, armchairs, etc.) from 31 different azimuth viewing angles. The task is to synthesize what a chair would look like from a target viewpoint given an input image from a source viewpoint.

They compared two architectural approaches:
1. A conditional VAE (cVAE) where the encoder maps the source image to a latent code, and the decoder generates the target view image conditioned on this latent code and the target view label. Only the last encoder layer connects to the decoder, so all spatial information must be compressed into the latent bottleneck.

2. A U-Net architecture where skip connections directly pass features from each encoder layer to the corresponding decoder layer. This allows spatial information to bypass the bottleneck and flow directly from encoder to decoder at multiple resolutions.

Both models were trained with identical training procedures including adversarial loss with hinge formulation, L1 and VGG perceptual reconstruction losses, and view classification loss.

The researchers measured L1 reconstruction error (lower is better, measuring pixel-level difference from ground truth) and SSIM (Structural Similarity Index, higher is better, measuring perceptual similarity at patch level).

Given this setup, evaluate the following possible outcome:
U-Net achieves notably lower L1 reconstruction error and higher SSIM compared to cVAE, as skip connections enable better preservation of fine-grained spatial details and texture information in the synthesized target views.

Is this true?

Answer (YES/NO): NO